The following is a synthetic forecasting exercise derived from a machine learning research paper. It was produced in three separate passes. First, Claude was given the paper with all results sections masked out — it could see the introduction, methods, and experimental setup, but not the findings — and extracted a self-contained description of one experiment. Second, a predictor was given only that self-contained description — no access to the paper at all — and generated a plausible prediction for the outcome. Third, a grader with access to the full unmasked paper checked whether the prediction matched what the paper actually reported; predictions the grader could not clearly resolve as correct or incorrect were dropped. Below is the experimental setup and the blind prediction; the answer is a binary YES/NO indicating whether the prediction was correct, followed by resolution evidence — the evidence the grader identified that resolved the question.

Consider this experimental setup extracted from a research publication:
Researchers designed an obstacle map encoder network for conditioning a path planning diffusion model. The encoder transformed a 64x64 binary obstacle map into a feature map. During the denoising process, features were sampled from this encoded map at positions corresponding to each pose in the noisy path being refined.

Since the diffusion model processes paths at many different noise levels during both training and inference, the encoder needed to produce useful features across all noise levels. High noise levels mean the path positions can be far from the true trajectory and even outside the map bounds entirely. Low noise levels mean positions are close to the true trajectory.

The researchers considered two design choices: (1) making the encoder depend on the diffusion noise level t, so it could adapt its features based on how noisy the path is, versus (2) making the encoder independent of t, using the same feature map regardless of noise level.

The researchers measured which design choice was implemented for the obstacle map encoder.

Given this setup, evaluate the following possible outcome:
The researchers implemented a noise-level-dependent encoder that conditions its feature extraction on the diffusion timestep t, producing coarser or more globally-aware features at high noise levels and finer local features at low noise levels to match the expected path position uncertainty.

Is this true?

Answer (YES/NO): NO